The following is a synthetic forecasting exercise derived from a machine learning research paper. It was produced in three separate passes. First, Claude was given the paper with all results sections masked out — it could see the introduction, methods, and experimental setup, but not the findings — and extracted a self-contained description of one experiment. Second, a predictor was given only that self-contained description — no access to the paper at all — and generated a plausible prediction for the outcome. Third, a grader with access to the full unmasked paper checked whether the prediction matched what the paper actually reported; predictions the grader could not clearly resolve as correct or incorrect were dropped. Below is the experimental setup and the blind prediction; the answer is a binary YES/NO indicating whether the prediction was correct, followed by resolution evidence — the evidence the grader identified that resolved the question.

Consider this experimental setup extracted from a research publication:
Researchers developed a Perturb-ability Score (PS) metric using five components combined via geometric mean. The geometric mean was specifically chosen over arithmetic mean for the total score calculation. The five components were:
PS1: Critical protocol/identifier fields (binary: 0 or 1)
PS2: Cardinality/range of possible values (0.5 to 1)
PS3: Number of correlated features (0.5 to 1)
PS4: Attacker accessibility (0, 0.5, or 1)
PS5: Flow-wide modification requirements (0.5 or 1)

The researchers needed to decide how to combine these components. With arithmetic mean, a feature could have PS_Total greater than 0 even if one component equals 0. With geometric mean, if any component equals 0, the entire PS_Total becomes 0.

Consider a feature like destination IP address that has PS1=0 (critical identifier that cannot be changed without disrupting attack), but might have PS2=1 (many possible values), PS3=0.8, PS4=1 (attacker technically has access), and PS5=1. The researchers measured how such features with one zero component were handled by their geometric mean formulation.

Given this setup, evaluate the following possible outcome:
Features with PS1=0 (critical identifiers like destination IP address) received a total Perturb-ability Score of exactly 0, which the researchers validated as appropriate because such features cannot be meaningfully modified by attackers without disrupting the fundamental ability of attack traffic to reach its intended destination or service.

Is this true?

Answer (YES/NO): YES